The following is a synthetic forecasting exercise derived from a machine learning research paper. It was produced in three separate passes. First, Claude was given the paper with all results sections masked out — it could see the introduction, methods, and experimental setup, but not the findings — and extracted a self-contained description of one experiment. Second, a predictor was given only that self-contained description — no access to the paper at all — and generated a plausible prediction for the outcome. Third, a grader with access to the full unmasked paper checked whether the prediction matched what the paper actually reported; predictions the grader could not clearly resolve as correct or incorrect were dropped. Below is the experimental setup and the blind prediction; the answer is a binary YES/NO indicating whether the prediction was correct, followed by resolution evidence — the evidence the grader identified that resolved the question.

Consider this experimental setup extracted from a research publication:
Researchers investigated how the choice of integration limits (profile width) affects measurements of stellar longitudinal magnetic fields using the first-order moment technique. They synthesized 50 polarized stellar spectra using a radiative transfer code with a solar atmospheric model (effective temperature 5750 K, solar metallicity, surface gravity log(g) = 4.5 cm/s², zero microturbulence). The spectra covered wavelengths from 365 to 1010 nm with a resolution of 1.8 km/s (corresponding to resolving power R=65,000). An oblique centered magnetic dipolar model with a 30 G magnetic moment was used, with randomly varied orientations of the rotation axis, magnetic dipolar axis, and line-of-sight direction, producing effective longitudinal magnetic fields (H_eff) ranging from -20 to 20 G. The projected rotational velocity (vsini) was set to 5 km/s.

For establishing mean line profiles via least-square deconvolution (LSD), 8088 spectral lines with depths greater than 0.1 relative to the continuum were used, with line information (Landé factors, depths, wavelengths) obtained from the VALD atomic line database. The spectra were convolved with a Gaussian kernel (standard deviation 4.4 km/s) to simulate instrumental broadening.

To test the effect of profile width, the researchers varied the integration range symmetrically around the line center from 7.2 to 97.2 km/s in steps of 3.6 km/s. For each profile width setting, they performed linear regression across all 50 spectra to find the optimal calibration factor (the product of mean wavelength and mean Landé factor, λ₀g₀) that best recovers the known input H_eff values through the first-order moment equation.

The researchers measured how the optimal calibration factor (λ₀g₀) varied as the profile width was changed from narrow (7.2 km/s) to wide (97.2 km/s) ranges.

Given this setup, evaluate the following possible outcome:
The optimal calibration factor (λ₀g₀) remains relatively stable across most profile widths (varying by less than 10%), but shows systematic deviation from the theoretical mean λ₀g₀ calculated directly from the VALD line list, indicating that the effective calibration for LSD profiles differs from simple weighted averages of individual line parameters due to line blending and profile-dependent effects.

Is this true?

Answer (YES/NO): NO